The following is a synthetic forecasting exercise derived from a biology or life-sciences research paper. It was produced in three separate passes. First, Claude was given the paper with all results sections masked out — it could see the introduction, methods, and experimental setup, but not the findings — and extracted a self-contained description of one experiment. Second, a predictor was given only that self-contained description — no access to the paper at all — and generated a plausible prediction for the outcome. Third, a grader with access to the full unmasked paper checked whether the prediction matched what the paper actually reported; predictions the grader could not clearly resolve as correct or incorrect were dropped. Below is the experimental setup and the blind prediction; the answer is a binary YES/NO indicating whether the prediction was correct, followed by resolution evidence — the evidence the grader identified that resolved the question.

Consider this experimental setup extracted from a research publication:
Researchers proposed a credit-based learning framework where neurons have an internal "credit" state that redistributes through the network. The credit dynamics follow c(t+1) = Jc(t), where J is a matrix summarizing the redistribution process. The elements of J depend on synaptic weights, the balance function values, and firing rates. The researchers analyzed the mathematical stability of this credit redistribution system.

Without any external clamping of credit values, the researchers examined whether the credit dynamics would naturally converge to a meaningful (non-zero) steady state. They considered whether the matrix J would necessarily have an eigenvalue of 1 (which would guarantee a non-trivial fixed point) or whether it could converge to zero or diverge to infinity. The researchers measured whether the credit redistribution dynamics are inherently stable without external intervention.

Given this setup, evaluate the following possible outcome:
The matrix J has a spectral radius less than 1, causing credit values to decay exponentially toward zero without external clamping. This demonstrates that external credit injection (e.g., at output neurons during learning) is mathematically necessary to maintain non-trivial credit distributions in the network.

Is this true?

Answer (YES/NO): NO